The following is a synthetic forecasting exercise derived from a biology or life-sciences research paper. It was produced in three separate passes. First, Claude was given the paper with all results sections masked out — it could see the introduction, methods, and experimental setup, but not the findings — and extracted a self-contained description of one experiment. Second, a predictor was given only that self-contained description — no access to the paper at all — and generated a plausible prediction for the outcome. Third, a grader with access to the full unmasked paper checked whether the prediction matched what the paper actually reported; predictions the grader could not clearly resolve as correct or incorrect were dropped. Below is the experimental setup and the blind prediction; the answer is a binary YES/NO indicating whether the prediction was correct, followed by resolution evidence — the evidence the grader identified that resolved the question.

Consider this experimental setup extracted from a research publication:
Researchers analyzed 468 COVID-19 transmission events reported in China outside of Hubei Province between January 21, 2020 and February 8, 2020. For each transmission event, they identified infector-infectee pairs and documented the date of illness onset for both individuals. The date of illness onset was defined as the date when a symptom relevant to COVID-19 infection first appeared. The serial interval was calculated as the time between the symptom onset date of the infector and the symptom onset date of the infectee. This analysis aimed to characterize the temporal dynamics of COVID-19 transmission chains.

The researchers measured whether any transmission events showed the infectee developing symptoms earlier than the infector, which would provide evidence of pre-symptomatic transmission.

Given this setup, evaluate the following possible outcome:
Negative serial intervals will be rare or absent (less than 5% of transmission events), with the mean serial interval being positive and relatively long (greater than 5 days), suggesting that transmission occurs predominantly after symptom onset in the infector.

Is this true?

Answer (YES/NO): NO